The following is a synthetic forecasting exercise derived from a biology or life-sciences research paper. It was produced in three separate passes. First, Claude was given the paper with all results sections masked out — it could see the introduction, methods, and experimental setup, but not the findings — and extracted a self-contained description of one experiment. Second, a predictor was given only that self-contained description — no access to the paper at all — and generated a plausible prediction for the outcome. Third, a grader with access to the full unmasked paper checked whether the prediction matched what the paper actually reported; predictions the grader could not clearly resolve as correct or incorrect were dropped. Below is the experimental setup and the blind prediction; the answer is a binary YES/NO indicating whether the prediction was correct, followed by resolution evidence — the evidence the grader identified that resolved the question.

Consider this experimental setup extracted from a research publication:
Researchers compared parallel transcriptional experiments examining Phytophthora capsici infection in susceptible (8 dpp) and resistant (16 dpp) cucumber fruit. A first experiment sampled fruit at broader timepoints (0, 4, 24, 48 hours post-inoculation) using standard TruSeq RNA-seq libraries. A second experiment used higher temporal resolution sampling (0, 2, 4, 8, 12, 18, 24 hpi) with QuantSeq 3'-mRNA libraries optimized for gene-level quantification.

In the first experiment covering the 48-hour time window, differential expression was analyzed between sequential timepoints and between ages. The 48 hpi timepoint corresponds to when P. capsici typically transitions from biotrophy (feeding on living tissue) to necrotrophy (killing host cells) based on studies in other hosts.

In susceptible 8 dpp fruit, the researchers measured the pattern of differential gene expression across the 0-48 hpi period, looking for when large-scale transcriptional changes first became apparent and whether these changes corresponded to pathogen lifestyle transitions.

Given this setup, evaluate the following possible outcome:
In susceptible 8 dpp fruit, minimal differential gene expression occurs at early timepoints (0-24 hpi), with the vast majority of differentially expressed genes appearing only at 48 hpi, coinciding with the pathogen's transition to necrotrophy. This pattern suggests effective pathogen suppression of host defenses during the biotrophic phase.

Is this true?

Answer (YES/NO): NO